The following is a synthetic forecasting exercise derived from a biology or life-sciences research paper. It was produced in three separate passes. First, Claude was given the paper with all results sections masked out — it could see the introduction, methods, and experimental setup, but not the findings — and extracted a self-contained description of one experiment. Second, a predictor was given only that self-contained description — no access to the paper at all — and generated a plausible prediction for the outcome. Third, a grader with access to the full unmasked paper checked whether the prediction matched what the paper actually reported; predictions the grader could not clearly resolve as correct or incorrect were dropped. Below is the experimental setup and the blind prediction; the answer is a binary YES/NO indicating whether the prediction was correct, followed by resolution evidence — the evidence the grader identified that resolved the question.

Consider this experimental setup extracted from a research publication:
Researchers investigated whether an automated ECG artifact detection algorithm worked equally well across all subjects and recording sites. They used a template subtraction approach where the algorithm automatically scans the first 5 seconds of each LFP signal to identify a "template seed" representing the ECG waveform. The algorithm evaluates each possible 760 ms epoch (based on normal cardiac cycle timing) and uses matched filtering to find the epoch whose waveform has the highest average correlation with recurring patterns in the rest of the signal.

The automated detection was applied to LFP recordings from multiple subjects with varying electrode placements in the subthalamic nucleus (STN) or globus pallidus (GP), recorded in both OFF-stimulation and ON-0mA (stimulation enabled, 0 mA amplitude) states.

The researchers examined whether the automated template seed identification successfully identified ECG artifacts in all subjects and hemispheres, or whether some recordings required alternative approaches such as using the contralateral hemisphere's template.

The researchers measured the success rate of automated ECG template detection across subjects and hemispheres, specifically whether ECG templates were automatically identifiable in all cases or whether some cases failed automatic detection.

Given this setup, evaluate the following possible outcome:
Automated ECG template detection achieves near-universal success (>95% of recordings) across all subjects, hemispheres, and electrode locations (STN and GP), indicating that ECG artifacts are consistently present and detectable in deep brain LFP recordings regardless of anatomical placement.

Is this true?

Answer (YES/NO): NO